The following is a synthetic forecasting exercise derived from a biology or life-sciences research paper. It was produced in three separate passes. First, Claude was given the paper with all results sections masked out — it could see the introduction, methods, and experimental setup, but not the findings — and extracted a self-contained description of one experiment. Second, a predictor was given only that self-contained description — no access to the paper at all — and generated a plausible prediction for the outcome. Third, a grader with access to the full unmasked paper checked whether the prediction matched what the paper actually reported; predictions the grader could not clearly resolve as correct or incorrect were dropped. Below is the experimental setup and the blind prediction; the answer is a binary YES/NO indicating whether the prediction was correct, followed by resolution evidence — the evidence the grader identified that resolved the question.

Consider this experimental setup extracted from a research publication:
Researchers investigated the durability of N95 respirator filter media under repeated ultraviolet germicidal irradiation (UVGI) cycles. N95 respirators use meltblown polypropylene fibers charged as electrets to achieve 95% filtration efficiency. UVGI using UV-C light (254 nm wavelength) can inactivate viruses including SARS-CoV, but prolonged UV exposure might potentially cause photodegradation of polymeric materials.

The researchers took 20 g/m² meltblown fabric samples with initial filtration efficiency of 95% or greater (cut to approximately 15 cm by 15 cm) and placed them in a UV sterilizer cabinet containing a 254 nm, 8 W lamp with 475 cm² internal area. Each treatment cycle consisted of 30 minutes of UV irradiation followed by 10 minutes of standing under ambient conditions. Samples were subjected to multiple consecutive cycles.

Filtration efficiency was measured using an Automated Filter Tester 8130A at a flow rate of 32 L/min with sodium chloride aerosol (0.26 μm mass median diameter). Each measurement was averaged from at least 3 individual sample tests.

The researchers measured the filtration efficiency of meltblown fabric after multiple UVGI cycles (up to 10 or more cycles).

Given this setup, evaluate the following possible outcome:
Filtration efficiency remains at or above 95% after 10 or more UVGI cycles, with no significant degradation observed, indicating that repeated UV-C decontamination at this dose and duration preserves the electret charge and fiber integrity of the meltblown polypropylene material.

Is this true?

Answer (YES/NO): NO